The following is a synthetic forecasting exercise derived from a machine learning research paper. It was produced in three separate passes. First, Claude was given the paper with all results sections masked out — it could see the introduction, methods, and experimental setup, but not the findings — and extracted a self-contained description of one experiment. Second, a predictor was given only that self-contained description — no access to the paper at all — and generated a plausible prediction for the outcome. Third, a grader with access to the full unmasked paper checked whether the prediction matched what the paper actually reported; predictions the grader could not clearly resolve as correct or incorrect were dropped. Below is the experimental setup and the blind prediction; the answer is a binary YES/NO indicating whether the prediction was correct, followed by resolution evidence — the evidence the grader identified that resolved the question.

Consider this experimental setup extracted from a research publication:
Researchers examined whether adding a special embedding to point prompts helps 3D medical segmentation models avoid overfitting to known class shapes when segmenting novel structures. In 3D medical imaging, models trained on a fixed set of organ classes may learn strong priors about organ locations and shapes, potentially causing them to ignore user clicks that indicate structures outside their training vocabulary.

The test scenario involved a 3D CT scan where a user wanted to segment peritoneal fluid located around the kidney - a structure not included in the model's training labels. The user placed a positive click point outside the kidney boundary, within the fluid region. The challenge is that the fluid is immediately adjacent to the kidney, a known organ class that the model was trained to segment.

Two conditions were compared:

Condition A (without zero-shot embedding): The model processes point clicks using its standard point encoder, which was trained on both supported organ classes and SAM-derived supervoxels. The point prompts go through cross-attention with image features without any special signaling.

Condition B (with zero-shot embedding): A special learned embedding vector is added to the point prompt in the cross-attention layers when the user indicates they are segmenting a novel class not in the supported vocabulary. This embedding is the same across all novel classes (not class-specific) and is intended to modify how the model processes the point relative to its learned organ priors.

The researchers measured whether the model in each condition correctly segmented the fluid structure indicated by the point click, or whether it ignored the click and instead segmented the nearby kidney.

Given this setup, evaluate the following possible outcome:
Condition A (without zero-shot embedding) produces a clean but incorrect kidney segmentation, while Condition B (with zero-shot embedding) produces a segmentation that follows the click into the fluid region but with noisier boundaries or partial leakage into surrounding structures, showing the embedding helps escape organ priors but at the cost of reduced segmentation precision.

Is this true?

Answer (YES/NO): NO